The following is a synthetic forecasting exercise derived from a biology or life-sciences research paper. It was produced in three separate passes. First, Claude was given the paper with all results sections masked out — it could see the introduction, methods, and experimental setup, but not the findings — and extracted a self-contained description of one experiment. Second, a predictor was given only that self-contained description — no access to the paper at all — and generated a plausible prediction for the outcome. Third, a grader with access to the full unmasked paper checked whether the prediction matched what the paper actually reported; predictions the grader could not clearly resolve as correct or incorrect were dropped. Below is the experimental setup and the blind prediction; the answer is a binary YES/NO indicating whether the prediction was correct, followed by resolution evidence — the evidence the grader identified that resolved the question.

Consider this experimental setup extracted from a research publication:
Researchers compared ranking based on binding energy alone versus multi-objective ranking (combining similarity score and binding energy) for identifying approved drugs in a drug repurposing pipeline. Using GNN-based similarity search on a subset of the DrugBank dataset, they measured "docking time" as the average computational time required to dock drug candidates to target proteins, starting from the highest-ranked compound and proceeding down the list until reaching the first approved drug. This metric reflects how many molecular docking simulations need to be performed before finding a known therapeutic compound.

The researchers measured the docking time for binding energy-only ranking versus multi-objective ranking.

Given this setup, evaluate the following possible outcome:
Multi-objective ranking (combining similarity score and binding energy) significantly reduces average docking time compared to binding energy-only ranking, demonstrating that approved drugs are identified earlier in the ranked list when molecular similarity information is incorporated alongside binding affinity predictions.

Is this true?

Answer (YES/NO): NO